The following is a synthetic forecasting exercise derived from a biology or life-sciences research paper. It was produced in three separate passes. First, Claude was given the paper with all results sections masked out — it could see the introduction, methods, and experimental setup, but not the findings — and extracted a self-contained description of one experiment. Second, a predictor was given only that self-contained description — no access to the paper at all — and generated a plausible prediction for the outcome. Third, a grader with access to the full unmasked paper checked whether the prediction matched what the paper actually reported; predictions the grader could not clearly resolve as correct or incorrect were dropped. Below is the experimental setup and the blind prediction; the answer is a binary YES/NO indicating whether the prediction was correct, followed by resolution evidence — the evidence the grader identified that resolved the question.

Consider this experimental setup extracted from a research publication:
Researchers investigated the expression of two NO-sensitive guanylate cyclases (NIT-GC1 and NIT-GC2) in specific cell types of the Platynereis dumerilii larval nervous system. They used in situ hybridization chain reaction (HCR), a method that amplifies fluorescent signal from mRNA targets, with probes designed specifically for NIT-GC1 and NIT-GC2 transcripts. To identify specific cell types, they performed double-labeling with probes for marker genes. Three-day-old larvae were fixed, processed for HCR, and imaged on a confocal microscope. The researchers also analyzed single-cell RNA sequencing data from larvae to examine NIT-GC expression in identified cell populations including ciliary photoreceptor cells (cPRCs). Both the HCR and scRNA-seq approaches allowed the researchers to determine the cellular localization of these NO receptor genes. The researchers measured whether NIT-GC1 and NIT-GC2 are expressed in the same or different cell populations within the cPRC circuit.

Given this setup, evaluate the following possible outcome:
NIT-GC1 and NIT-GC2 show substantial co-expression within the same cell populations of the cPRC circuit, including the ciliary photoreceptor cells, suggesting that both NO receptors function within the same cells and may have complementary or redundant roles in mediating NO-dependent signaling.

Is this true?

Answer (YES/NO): YES